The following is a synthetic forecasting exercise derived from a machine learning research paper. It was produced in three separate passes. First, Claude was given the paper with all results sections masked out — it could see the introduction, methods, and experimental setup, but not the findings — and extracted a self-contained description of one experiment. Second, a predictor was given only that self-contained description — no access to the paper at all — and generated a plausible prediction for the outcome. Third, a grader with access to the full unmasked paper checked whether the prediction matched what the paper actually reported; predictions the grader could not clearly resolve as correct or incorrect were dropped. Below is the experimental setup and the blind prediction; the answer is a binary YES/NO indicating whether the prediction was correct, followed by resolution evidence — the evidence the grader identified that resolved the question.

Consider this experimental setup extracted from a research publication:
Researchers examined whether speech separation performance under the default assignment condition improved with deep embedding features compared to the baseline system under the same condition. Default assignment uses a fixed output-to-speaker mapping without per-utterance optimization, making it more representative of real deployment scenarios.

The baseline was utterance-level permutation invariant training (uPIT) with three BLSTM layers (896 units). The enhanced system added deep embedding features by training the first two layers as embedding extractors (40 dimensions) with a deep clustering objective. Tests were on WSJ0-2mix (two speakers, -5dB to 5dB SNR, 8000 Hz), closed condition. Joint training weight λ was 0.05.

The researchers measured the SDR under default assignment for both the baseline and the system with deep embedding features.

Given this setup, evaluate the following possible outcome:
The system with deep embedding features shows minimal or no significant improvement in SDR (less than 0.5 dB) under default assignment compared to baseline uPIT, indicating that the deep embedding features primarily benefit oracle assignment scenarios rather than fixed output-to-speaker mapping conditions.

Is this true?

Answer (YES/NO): NO